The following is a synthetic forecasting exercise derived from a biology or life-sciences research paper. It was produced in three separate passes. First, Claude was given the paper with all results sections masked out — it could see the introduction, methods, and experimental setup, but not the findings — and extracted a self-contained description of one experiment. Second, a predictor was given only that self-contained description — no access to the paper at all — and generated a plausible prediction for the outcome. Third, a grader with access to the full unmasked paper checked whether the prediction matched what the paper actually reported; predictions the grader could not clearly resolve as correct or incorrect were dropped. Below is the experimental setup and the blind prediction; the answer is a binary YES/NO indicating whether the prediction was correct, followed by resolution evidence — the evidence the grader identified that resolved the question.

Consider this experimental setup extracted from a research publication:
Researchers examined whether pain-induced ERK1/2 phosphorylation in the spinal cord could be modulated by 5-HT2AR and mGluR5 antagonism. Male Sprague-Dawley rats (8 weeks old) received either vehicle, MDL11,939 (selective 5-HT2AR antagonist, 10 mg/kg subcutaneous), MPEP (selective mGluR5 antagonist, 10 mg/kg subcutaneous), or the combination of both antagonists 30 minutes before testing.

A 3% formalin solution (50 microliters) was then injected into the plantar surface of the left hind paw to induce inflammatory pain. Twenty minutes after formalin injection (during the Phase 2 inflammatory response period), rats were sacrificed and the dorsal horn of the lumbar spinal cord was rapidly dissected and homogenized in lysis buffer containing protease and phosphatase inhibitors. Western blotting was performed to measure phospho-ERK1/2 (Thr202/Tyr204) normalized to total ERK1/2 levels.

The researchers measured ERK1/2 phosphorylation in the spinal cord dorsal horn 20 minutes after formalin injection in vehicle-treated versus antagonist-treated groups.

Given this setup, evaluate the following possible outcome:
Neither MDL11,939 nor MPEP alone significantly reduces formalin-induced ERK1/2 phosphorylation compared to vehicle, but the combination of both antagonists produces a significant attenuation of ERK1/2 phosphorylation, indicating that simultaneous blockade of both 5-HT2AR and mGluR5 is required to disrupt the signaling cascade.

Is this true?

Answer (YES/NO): YES